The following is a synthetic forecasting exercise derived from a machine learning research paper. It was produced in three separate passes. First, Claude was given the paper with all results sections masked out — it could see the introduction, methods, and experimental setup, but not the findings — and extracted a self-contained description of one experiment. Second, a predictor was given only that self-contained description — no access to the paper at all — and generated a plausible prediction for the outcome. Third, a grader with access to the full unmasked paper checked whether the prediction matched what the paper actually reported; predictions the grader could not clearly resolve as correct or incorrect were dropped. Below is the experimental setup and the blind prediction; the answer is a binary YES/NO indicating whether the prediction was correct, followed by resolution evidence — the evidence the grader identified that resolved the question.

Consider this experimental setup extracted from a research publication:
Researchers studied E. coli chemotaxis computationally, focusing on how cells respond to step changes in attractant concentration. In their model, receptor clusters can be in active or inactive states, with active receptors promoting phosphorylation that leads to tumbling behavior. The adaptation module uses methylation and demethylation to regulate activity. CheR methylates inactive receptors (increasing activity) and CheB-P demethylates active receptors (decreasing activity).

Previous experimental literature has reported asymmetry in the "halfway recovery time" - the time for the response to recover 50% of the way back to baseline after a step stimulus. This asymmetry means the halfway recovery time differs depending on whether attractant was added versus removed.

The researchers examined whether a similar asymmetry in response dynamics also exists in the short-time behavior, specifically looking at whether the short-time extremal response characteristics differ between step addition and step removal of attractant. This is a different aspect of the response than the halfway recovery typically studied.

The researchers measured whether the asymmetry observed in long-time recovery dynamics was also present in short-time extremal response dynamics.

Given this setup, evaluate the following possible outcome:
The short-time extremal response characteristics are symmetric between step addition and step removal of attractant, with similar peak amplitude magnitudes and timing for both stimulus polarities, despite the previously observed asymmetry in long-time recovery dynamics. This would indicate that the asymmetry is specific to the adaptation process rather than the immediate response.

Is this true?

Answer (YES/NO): NO